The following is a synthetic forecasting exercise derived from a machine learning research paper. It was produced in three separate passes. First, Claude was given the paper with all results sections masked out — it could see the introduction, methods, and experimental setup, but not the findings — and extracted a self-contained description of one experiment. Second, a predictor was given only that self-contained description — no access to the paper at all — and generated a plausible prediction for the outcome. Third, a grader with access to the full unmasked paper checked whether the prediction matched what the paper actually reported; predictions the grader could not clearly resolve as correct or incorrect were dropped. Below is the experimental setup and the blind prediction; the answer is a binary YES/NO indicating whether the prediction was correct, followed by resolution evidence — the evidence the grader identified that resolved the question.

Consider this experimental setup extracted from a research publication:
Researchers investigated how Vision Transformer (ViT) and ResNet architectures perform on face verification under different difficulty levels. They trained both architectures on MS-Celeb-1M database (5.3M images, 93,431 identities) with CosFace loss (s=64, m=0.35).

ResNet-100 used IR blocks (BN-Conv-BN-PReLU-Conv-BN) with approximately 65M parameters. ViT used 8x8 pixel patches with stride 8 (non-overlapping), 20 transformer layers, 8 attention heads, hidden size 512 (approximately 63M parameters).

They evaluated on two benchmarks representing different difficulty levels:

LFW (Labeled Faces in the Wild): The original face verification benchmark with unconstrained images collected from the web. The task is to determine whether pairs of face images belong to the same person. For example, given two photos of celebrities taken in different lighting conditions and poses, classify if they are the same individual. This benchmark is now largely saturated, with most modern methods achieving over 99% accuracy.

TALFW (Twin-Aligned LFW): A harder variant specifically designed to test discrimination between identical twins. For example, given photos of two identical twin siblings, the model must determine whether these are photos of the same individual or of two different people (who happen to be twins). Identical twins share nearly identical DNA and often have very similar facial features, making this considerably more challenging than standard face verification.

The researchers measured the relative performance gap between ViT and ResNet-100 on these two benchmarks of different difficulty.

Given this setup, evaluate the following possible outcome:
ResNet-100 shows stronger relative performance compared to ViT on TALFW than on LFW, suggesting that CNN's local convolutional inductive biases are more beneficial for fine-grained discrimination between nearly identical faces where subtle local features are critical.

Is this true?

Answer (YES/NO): NO